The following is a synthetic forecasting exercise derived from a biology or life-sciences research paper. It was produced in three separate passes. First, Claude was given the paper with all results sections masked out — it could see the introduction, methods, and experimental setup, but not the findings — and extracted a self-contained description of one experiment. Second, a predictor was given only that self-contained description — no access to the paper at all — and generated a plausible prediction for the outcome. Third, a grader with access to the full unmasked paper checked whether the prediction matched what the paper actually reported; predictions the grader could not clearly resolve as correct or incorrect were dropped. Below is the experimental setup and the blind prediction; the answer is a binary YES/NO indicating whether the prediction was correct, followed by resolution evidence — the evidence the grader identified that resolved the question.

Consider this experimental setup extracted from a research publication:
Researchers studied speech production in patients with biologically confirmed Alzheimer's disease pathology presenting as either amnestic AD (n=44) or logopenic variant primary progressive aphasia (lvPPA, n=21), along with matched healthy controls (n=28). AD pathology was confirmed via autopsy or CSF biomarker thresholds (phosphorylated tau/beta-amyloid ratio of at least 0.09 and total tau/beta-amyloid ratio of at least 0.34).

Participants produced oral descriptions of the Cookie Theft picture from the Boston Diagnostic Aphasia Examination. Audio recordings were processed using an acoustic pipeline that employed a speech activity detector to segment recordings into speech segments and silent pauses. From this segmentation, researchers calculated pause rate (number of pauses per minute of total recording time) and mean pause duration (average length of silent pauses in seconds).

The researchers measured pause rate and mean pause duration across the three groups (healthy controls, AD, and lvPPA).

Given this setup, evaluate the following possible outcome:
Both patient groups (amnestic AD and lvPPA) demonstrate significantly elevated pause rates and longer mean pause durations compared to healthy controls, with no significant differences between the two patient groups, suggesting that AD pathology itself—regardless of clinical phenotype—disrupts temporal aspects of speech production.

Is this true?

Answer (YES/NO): NO